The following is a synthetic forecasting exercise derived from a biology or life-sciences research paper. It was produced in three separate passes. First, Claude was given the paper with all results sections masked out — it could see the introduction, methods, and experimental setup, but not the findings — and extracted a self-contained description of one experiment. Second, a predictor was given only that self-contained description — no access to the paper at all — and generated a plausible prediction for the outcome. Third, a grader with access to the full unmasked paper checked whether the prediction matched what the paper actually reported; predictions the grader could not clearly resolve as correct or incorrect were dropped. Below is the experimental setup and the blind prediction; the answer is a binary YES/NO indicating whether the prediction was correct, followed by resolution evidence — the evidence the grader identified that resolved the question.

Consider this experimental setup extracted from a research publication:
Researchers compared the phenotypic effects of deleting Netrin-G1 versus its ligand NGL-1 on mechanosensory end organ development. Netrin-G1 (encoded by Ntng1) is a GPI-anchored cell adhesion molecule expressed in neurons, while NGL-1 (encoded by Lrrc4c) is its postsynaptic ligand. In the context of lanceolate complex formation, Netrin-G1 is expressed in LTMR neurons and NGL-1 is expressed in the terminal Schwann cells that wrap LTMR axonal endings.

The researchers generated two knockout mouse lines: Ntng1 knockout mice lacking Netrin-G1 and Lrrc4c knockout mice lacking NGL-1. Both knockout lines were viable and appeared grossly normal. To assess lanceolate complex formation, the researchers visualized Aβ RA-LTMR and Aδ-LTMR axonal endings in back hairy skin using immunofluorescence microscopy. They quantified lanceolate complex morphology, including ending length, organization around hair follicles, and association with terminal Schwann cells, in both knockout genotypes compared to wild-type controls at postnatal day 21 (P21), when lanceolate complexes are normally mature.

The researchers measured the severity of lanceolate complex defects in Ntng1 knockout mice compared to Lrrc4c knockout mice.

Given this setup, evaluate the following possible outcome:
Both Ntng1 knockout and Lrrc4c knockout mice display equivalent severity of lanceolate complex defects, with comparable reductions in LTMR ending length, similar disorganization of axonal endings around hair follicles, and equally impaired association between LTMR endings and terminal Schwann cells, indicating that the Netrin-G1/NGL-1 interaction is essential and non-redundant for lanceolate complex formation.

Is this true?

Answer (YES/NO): NO